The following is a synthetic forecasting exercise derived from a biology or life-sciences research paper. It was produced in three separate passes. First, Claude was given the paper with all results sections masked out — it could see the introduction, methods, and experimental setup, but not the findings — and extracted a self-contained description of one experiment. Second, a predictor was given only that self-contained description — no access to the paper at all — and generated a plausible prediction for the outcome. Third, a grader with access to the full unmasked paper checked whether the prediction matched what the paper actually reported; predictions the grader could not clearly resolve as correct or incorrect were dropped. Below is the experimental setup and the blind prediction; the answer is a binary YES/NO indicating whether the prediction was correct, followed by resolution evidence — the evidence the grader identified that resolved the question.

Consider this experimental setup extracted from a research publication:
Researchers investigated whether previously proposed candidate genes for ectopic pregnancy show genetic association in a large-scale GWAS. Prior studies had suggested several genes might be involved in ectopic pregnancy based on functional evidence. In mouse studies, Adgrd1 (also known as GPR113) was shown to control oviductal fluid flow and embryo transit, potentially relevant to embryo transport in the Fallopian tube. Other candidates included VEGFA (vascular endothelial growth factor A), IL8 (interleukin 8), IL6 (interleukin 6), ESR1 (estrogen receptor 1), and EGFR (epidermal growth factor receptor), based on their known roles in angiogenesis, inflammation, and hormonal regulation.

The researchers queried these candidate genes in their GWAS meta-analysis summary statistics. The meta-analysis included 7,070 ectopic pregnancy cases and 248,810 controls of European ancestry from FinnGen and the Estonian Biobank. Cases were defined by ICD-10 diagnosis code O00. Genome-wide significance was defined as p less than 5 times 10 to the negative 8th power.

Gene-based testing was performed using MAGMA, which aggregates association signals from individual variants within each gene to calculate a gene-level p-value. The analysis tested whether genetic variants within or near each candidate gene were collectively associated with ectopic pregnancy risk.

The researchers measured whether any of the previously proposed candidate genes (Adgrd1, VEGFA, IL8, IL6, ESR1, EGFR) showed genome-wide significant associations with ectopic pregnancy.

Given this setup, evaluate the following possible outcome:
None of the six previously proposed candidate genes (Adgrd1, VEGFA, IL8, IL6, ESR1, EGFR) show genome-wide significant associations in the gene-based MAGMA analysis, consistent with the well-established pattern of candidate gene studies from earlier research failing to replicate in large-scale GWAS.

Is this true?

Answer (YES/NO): YES